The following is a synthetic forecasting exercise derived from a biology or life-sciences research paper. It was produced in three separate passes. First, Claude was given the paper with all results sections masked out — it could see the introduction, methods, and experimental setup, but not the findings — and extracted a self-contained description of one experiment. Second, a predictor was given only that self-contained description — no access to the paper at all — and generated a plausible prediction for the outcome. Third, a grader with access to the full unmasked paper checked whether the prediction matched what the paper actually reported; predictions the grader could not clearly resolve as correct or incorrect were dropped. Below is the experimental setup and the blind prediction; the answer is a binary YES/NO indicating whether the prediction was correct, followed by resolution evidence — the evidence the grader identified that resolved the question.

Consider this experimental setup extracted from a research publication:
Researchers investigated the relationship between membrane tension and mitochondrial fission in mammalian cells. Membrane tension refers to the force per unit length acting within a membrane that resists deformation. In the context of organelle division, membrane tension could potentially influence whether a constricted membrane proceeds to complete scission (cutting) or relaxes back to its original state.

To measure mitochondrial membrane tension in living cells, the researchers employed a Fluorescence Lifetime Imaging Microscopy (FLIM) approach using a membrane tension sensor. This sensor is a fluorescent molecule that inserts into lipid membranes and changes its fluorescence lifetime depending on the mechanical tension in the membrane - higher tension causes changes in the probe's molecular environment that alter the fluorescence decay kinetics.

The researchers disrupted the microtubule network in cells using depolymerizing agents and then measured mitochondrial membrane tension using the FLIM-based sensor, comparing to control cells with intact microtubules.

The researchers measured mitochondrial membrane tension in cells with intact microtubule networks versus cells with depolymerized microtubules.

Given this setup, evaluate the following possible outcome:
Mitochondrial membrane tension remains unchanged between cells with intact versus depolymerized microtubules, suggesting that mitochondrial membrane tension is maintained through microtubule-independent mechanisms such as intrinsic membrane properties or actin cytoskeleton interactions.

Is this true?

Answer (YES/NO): NO